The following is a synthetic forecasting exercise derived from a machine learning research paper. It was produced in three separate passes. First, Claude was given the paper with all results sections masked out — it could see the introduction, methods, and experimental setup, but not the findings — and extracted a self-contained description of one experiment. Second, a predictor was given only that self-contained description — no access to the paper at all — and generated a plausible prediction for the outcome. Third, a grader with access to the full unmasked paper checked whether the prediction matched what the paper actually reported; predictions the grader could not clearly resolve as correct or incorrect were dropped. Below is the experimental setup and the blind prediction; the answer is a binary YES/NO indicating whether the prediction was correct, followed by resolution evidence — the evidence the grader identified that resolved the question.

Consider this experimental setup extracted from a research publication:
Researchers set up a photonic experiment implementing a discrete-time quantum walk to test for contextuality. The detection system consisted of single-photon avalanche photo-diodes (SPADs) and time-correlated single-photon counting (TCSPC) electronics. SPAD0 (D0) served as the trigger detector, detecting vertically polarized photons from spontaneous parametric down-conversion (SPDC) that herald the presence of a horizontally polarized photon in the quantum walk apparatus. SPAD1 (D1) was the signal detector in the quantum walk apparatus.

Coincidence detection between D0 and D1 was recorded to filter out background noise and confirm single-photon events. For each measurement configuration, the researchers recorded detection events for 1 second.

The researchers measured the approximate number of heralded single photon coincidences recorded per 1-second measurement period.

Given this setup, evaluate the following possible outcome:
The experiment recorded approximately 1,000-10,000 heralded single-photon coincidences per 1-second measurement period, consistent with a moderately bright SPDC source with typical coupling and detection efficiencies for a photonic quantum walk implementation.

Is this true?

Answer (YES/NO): NO